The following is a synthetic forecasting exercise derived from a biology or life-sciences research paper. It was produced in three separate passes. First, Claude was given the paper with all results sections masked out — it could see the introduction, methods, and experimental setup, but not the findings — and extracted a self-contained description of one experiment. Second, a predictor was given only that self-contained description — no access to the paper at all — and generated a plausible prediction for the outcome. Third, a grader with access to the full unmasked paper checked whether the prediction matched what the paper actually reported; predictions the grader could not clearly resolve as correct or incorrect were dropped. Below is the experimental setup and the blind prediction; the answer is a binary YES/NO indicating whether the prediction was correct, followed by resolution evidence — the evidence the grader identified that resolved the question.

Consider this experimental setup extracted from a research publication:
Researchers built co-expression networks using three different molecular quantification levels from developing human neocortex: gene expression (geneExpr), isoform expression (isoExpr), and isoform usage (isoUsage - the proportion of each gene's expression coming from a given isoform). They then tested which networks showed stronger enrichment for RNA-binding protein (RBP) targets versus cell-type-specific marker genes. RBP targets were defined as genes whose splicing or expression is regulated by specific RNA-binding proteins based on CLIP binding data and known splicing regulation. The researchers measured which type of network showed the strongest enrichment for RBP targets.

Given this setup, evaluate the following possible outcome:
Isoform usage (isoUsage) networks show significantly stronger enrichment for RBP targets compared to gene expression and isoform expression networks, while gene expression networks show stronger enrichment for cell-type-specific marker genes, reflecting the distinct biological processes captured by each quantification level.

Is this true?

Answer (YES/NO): NO